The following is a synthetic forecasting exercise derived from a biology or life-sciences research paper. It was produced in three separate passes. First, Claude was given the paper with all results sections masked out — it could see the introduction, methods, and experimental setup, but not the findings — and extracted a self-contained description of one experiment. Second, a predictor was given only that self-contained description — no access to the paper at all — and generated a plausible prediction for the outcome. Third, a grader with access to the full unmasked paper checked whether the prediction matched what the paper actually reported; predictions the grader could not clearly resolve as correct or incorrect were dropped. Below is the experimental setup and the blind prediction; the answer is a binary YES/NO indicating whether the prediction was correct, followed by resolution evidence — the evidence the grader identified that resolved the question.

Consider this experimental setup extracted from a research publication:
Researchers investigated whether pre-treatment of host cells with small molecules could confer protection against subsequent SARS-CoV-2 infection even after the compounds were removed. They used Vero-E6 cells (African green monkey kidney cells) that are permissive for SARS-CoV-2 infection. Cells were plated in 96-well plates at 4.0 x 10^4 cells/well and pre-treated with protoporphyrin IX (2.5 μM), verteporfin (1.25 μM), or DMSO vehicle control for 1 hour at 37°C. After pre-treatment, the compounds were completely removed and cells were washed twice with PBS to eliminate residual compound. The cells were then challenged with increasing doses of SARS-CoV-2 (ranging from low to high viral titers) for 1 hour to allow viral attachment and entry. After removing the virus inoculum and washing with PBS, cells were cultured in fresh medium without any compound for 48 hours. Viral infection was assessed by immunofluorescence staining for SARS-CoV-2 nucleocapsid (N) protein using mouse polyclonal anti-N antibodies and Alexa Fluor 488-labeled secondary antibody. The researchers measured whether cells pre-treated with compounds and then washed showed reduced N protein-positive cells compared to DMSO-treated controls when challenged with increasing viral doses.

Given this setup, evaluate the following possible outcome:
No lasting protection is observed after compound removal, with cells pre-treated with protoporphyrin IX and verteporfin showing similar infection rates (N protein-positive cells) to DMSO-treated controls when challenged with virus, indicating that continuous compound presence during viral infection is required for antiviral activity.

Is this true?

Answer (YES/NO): NO